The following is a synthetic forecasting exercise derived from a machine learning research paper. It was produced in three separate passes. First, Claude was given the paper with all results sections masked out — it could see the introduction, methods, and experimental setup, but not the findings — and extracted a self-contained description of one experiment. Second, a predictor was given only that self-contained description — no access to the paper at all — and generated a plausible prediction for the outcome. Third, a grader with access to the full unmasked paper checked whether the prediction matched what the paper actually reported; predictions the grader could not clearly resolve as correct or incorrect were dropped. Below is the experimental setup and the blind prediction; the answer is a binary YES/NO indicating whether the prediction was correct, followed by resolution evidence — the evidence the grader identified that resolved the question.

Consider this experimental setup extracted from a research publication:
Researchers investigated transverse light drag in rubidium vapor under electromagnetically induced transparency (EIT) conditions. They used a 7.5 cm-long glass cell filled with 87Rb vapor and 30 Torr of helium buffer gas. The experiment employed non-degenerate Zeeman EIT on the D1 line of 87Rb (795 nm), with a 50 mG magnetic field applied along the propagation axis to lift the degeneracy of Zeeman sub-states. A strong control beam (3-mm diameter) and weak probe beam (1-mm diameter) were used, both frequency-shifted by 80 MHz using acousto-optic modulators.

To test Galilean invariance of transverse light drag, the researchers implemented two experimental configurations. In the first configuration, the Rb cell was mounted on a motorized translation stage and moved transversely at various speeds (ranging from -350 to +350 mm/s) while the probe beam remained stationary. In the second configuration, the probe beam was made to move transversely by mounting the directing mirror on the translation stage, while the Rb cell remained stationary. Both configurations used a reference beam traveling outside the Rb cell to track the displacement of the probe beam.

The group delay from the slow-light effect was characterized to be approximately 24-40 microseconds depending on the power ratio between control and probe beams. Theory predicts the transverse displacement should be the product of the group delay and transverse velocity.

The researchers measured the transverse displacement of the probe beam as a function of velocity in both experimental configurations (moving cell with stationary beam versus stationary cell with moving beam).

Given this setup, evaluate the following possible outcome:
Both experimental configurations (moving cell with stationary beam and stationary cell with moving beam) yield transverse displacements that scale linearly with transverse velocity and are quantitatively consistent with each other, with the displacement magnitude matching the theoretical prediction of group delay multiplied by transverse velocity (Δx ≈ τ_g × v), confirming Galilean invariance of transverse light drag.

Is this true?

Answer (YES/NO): YES